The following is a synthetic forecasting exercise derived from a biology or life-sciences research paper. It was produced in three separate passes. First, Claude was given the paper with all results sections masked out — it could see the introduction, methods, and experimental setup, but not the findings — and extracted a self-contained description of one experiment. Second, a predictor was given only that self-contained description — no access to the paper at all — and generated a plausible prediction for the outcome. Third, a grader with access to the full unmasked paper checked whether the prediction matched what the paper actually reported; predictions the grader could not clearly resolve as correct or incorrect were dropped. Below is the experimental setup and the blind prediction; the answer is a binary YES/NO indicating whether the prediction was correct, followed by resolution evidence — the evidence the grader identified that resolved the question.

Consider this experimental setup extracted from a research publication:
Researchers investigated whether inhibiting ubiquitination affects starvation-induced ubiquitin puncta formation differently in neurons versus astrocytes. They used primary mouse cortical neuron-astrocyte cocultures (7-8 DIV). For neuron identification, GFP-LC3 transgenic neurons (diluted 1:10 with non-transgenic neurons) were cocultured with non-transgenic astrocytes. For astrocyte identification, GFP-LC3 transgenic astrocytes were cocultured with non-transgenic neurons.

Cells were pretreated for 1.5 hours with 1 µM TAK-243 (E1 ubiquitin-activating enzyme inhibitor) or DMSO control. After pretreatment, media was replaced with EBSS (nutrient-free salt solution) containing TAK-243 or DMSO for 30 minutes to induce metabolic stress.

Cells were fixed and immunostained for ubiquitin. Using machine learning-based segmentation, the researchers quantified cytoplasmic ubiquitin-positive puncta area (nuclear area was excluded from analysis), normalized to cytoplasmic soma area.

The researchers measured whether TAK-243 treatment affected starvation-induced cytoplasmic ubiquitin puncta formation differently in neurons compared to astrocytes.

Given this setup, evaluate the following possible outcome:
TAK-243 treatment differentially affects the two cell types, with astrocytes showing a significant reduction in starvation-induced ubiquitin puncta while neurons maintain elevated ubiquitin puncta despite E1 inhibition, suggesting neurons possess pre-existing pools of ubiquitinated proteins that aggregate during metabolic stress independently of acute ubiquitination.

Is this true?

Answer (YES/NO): NO